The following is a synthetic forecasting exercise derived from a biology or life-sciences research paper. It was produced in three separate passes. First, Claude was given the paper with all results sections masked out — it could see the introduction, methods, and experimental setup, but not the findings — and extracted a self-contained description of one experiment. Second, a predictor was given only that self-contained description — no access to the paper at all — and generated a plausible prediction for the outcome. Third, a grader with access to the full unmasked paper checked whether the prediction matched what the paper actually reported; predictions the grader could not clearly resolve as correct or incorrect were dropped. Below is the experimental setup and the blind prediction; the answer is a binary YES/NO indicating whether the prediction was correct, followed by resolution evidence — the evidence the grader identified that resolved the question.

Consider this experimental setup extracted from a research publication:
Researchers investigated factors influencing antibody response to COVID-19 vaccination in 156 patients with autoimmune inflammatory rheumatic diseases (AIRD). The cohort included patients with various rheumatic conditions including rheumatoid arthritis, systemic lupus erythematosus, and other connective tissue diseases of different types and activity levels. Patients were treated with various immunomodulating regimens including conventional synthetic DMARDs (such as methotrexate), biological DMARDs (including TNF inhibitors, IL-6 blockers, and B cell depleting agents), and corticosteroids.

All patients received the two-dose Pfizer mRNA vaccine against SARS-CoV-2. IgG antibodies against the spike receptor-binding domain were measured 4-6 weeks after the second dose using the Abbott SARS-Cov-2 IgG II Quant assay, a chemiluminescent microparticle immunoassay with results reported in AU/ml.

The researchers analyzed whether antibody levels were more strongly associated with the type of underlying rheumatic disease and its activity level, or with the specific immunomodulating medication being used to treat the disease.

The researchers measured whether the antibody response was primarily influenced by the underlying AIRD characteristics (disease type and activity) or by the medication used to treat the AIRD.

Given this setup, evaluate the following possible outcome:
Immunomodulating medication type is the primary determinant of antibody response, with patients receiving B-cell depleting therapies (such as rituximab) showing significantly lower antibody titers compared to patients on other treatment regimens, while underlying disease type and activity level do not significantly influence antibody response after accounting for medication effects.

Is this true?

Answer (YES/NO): YES